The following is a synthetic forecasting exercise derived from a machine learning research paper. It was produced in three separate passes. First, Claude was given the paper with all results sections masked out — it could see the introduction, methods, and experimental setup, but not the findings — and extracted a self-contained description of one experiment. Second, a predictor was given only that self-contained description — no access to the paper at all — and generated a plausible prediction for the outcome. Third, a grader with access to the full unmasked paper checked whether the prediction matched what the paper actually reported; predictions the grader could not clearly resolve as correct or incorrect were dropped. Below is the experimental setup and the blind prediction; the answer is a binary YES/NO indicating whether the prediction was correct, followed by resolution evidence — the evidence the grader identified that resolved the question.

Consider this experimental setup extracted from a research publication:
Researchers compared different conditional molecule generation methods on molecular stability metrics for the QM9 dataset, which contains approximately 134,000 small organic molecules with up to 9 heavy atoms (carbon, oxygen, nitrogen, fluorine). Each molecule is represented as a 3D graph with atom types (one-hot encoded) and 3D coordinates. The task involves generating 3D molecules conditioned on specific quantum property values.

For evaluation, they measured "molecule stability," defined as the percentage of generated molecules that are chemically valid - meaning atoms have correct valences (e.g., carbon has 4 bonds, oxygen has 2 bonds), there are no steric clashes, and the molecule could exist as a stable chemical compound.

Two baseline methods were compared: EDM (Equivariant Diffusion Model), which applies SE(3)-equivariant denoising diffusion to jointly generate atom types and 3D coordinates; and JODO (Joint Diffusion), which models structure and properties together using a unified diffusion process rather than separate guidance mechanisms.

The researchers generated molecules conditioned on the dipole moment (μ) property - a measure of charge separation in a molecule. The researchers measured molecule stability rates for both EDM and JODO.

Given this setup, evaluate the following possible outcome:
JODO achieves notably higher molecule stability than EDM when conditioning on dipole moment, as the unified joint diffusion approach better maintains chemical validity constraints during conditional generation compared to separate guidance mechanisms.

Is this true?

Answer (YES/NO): YES